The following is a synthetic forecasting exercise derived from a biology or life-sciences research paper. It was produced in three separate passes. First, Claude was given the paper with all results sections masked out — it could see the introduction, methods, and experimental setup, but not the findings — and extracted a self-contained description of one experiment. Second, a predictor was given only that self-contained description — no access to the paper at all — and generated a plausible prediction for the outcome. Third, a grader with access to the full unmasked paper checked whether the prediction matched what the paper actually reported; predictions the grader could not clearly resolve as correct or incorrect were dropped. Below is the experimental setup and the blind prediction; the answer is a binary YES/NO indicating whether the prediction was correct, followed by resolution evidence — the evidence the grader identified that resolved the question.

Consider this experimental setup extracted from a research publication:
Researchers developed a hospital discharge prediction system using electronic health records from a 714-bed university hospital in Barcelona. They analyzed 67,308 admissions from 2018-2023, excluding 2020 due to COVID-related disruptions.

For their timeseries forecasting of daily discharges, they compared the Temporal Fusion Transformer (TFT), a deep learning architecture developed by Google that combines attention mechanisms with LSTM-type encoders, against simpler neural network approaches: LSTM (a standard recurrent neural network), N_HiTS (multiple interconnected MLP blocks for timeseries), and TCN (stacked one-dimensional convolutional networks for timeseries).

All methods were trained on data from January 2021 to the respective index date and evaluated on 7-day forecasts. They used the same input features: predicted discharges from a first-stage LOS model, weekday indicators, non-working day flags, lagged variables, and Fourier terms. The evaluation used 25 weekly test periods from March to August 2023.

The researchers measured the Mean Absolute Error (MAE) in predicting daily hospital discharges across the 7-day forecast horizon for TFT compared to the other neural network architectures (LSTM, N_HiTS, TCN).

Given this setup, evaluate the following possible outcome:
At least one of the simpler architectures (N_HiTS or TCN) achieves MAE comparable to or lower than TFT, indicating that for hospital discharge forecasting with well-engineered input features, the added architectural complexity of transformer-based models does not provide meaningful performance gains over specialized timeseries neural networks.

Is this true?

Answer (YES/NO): NO